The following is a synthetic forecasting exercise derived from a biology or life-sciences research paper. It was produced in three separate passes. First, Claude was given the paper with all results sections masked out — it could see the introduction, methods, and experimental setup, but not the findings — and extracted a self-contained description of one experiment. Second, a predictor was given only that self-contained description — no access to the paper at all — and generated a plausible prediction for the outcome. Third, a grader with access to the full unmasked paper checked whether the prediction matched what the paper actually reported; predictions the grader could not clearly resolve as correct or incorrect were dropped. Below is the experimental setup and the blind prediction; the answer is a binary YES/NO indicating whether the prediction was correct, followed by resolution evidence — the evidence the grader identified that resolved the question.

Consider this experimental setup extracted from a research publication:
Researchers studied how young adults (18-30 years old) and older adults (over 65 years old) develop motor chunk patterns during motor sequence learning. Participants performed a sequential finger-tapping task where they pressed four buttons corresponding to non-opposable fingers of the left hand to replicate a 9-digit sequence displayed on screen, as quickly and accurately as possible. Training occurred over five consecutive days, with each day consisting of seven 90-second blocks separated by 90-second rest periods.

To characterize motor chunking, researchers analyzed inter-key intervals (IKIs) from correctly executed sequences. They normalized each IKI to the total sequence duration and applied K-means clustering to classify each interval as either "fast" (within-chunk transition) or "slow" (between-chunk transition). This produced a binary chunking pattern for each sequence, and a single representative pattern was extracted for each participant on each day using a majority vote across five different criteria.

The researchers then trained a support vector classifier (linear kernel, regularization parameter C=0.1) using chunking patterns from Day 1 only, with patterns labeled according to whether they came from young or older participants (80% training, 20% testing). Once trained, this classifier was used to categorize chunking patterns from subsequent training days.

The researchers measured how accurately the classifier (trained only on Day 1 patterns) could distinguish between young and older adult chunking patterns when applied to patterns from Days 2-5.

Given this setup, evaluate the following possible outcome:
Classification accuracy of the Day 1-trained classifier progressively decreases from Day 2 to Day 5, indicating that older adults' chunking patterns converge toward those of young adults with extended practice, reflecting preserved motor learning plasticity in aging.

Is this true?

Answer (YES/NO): YES